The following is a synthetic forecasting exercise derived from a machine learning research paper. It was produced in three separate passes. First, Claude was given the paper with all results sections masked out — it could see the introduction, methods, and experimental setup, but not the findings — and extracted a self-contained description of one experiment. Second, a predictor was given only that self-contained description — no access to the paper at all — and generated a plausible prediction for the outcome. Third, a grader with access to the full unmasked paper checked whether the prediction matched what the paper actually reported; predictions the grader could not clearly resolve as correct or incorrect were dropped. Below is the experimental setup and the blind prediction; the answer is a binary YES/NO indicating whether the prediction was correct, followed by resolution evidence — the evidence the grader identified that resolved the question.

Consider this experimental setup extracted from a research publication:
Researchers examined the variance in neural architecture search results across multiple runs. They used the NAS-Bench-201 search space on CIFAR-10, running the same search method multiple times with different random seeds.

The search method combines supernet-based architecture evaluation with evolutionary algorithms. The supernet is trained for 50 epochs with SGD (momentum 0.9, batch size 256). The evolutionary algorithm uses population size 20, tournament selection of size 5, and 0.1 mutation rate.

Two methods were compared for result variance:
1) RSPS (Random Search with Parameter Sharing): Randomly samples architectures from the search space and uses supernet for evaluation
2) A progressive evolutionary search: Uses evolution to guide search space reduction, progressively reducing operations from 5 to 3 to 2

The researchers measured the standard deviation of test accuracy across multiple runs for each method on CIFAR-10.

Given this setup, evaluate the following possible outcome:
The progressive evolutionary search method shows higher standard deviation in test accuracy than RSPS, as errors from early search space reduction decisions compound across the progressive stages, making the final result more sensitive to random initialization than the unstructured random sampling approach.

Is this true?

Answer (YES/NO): NO